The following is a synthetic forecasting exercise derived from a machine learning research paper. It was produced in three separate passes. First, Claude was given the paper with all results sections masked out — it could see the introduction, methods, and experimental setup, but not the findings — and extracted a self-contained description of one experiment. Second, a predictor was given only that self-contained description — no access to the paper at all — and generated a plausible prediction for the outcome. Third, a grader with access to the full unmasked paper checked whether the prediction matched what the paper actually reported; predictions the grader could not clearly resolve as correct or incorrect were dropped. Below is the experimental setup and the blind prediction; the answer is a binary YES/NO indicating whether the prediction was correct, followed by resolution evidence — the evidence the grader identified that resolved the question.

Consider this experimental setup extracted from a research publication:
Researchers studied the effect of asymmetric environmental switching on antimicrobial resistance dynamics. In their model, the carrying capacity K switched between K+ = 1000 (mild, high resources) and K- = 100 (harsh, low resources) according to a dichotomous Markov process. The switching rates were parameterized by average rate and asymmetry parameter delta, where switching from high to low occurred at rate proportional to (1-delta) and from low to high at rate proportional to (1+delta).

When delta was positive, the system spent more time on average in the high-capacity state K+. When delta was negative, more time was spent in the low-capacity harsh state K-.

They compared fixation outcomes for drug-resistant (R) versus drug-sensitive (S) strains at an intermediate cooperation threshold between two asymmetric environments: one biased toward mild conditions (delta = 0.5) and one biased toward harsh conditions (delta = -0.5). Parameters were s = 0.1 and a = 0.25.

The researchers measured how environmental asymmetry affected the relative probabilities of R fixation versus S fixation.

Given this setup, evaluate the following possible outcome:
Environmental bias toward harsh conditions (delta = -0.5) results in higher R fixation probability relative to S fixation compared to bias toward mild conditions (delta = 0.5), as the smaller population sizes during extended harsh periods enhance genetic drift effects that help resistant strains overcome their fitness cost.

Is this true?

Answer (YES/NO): NO